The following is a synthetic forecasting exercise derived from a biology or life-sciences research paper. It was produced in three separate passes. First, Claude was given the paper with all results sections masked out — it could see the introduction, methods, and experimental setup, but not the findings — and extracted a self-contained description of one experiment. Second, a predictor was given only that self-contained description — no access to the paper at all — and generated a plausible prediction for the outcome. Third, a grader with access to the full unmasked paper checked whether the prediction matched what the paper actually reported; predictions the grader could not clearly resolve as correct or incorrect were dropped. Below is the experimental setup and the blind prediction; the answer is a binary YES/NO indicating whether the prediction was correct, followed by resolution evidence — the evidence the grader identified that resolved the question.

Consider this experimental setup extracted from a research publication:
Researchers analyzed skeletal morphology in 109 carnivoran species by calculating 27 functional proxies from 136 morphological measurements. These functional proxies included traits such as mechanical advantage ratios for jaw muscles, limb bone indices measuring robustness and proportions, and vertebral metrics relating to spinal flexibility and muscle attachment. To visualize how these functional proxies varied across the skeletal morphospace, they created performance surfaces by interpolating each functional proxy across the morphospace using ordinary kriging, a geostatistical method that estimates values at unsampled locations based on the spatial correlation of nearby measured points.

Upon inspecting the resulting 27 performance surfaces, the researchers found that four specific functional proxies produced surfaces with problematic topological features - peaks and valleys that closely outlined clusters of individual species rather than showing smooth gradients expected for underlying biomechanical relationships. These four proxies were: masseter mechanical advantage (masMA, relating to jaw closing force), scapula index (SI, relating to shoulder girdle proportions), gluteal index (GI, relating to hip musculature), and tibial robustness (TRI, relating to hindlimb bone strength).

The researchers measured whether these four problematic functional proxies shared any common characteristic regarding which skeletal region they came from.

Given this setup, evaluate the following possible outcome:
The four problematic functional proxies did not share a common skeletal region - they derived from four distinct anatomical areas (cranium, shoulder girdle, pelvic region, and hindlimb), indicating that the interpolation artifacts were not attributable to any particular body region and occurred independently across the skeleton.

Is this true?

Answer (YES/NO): NO